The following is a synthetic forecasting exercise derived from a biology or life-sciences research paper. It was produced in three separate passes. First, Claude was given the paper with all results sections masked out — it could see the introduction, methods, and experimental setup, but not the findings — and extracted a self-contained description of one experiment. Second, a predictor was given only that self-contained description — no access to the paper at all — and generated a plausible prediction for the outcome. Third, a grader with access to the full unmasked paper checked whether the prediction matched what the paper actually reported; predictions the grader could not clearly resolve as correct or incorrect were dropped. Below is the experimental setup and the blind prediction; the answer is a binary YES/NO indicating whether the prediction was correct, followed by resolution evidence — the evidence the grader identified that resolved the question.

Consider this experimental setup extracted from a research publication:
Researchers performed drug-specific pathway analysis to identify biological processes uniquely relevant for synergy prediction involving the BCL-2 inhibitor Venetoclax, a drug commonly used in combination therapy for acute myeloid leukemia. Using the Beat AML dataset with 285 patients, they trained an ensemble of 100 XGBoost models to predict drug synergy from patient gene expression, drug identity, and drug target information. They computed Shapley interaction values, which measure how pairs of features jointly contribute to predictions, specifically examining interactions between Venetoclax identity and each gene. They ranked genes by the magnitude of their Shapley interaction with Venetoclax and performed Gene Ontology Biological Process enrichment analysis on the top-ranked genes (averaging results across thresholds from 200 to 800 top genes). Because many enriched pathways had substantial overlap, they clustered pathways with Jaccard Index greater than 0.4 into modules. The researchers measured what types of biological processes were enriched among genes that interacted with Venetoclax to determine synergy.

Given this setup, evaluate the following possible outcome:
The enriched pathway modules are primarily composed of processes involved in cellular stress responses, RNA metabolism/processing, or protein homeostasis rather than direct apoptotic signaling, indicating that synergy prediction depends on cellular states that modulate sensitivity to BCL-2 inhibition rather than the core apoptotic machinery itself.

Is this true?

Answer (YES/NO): NO